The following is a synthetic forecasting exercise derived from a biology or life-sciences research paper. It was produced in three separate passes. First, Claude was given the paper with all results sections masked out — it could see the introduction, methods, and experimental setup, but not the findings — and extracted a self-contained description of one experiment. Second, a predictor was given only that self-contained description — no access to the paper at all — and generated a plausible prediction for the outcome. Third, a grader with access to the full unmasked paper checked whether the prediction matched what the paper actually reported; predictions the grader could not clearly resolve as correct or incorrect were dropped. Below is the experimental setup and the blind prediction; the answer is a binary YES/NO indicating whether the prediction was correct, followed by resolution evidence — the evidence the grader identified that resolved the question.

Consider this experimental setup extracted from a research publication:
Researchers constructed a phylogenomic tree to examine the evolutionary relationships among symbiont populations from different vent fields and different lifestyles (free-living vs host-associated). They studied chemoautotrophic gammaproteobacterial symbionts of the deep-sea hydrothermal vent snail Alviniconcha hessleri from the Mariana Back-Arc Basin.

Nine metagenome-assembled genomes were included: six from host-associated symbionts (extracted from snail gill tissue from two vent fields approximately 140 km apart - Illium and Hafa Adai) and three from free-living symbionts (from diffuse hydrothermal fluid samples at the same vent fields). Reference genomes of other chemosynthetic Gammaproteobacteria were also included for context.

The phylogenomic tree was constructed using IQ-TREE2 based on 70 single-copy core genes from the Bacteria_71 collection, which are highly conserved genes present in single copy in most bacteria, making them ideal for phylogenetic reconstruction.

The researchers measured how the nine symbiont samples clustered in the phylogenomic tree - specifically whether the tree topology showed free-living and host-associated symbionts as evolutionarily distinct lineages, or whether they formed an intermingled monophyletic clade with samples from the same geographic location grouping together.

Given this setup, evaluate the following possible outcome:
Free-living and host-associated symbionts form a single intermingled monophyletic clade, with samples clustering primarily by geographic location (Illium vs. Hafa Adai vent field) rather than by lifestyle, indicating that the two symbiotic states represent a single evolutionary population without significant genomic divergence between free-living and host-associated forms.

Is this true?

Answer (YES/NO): YES